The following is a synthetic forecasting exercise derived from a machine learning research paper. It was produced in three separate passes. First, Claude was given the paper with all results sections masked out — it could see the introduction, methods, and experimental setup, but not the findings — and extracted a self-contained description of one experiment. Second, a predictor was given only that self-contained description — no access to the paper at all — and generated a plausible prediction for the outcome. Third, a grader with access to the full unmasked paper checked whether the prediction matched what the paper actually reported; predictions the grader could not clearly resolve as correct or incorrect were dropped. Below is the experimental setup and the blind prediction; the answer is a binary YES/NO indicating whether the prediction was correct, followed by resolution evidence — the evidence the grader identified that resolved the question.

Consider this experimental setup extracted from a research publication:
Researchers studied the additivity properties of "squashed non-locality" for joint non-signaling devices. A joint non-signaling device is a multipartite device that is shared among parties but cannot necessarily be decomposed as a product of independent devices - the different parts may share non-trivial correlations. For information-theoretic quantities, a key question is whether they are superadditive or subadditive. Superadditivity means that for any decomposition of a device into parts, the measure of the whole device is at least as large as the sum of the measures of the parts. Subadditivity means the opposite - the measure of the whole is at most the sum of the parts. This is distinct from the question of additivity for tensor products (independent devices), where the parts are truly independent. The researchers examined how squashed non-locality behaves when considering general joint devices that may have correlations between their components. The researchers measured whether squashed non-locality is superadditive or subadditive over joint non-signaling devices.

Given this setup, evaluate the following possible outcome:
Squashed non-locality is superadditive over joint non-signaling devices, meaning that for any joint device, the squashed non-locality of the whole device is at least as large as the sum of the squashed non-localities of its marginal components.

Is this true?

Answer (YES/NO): YES